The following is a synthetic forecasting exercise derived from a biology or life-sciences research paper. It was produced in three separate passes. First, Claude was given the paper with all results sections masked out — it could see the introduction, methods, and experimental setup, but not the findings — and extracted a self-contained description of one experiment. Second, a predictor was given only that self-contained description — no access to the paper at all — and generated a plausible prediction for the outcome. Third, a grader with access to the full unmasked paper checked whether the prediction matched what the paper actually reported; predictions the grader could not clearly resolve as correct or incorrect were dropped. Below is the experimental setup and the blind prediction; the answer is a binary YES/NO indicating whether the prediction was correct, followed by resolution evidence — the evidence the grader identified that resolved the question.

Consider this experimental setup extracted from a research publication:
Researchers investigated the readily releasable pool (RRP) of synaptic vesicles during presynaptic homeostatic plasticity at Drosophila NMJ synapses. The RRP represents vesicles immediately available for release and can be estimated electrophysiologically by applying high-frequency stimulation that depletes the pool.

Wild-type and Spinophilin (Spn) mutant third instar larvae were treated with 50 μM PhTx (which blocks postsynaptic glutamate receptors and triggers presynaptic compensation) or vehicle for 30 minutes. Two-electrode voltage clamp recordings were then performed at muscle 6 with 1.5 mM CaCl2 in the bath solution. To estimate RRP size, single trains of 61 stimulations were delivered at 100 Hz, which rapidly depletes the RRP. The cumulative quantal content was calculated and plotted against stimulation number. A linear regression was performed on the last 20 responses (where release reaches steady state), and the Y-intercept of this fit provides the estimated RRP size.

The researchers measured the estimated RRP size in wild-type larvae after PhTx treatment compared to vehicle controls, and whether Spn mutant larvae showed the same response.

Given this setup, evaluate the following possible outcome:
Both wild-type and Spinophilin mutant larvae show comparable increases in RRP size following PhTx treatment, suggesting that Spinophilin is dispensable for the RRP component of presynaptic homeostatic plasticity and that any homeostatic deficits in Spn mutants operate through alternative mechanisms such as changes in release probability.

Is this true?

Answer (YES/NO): NO